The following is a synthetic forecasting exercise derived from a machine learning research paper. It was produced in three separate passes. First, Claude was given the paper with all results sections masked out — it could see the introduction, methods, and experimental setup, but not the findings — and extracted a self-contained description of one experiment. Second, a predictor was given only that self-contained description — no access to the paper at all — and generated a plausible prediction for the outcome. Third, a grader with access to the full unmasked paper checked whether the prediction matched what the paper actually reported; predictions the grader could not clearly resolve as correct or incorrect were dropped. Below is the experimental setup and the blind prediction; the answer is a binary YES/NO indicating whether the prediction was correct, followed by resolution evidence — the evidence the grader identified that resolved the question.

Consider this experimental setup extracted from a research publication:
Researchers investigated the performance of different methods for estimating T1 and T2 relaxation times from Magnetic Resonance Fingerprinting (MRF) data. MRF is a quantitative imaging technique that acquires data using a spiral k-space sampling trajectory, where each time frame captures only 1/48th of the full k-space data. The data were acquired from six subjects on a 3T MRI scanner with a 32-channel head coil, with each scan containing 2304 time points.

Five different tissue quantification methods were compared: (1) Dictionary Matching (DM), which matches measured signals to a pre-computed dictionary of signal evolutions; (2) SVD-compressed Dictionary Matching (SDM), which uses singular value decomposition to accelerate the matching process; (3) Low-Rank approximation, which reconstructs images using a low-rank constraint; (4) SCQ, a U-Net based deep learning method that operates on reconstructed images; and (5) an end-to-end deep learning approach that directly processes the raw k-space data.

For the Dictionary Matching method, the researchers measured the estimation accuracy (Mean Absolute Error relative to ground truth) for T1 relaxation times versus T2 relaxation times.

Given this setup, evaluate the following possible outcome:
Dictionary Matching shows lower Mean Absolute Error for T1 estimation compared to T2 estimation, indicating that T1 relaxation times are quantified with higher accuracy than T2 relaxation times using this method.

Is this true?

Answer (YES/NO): YES